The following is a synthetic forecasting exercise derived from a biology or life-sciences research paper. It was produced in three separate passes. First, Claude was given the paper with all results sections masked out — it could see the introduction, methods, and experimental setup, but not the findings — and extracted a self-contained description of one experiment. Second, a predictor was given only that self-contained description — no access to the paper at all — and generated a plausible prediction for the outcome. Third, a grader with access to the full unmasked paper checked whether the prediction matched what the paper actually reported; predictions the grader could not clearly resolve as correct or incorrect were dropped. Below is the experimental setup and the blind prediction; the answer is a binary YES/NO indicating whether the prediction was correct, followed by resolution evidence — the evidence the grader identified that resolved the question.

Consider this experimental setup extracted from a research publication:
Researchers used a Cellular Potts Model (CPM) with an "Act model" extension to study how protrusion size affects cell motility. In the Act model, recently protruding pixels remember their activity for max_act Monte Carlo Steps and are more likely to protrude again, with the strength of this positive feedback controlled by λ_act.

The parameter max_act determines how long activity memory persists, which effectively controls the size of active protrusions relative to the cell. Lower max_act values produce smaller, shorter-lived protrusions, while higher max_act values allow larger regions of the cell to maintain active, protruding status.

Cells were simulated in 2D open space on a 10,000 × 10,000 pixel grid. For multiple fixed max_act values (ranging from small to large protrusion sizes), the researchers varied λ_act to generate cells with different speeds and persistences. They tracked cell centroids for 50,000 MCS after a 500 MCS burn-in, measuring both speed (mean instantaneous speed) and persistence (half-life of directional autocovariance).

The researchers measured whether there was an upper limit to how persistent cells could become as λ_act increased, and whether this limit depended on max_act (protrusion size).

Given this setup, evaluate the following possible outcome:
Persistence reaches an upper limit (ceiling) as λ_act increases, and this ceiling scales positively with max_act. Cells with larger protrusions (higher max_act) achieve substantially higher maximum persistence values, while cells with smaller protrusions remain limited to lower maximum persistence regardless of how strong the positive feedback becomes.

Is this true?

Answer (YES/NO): YES